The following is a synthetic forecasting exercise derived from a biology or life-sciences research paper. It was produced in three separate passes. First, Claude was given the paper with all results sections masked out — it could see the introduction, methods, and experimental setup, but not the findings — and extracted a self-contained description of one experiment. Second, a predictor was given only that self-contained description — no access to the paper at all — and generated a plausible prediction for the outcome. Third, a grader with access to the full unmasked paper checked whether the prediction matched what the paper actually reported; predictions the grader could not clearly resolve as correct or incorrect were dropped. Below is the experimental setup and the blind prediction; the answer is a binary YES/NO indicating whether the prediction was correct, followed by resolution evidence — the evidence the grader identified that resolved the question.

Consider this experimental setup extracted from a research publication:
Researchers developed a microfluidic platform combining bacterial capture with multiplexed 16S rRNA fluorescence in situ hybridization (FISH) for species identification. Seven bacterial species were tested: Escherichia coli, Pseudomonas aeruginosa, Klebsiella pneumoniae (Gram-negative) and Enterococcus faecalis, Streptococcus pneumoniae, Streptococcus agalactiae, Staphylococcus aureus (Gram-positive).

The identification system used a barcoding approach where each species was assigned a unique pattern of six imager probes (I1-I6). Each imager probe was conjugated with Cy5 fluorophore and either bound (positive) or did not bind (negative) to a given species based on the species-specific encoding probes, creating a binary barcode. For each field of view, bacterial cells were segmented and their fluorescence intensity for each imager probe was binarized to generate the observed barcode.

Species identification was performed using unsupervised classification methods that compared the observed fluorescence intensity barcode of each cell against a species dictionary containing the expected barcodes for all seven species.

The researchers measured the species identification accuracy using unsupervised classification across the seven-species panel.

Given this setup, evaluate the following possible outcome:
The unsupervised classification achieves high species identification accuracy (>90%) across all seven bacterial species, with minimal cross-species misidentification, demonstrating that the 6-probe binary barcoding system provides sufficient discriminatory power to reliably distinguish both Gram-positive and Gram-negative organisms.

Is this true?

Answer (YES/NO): NO